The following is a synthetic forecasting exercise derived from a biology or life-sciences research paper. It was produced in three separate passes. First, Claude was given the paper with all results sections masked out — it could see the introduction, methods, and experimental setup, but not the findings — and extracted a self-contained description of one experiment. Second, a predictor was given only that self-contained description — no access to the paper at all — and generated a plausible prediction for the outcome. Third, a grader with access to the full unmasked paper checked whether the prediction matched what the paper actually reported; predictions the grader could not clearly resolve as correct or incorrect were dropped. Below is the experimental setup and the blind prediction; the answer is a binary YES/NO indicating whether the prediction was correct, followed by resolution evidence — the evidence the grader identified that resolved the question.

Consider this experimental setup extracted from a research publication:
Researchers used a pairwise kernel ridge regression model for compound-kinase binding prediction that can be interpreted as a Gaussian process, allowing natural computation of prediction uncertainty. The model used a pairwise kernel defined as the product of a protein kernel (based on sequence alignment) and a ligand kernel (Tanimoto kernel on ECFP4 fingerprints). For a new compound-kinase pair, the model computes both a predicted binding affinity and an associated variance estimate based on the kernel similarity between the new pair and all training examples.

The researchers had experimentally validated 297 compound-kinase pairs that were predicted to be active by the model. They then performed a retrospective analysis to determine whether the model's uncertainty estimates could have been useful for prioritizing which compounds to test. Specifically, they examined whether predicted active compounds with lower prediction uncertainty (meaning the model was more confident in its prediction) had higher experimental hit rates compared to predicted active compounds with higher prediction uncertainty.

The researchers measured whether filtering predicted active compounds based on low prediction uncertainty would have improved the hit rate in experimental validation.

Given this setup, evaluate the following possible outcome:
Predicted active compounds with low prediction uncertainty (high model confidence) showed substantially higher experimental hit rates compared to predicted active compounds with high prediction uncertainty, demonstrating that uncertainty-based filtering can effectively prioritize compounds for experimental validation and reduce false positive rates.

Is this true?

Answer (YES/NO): YES